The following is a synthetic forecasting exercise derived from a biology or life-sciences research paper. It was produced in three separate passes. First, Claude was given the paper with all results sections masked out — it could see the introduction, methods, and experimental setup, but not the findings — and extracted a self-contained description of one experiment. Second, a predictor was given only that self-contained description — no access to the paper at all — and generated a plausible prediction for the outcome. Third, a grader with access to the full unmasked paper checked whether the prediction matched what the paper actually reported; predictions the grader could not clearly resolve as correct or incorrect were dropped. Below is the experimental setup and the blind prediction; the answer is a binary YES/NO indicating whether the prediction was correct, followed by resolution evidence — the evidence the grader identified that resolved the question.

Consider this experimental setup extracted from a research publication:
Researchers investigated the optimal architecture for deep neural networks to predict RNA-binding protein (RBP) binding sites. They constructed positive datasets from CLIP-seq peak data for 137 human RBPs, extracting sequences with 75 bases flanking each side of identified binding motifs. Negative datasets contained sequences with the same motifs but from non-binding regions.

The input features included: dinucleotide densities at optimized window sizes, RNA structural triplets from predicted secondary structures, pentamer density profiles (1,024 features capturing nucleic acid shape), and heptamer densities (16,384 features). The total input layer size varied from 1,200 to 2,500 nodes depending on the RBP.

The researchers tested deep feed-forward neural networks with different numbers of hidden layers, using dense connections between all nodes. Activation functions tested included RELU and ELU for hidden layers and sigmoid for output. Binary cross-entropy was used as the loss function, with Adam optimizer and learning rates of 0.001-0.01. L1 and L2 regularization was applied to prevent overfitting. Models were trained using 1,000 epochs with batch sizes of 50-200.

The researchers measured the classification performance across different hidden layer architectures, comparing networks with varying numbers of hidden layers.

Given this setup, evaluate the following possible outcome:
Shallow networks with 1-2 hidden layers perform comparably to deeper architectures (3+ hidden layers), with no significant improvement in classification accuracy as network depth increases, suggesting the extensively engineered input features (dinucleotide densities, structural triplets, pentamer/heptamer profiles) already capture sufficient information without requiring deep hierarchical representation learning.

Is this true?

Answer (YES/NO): NO